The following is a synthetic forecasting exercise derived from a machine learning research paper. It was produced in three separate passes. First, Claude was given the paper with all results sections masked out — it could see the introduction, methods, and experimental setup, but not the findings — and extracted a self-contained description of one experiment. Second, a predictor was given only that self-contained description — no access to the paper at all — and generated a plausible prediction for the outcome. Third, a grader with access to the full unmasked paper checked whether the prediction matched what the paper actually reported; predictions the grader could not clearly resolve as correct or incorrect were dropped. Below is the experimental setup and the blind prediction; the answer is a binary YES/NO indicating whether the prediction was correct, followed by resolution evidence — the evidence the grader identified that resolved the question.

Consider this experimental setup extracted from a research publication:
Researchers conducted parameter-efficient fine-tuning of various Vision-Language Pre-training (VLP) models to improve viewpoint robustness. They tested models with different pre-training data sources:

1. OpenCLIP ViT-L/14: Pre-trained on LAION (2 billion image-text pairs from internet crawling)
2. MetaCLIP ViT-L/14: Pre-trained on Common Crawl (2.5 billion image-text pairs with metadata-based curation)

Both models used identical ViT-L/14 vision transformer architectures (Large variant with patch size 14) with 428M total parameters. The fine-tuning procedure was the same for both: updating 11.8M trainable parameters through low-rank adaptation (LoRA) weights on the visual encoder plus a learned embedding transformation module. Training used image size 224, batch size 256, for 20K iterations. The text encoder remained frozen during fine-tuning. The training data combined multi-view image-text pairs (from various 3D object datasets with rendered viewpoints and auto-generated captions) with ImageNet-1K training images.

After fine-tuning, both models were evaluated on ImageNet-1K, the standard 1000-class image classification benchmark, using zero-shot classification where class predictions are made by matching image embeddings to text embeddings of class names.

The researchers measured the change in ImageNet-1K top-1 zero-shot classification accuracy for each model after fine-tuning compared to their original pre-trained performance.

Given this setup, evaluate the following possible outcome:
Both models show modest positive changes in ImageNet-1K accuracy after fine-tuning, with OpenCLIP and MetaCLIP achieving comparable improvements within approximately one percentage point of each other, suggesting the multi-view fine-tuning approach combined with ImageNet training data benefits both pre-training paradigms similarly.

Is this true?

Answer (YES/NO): NO